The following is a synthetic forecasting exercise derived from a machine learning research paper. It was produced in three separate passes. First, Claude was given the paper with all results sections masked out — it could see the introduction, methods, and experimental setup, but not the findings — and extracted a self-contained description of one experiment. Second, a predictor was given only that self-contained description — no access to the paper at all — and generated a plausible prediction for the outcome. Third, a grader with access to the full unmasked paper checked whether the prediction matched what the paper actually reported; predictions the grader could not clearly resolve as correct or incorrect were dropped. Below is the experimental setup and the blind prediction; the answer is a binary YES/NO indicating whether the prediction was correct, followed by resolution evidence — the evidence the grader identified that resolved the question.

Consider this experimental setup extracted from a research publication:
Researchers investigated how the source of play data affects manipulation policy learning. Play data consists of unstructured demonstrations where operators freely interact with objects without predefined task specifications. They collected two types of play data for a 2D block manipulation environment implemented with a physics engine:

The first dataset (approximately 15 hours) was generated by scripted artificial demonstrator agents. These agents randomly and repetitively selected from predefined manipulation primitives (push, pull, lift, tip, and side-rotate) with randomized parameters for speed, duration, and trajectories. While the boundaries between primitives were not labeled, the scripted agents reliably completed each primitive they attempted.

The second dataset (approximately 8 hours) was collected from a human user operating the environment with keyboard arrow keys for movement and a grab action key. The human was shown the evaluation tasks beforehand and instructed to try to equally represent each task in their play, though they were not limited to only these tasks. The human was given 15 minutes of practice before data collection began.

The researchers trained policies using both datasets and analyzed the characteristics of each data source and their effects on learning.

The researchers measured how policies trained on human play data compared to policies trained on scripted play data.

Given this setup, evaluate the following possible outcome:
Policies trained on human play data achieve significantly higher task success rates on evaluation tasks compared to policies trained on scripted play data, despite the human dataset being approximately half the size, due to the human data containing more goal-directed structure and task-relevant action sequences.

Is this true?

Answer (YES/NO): NO